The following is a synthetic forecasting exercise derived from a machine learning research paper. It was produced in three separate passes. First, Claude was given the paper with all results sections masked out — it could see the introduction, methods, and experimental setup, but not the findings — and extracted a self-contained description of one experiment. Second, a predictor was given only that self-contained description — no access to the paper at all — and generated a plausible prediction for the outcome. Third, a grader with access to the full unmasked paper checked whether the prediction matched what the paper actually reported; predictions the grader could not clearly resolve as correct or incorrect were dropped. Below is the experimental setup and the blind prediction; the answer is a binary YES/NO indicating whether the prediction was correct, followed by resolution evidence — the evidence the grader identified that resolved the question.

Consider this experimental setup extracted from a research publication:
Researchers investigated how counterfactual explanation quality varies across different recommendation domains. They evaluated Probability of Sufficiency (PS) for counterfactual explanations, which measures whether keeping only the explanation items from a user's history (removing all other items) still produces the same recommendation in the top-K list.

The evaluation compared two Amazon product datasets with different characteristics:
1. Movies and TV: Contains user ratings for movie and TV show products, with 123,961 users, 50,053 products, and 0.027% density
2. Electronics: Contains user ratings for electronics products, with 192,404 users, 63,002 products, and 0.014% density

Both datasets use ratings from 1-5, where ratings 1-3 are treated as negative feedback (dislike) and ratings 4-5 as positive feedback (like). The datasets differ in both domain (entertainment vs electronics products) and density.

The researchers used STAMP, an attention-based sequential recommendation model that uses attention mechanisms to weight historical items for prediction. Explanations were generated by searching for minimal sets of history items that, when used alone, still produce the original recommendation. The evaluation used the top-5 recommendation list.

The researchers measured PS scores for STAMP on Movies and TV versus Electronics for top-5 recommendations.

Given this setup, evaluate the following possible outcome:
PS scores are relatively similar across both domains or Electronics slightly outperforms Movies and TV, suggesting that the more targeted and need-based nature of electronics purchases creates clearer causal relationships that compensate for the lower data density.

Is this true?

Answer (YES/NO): NO